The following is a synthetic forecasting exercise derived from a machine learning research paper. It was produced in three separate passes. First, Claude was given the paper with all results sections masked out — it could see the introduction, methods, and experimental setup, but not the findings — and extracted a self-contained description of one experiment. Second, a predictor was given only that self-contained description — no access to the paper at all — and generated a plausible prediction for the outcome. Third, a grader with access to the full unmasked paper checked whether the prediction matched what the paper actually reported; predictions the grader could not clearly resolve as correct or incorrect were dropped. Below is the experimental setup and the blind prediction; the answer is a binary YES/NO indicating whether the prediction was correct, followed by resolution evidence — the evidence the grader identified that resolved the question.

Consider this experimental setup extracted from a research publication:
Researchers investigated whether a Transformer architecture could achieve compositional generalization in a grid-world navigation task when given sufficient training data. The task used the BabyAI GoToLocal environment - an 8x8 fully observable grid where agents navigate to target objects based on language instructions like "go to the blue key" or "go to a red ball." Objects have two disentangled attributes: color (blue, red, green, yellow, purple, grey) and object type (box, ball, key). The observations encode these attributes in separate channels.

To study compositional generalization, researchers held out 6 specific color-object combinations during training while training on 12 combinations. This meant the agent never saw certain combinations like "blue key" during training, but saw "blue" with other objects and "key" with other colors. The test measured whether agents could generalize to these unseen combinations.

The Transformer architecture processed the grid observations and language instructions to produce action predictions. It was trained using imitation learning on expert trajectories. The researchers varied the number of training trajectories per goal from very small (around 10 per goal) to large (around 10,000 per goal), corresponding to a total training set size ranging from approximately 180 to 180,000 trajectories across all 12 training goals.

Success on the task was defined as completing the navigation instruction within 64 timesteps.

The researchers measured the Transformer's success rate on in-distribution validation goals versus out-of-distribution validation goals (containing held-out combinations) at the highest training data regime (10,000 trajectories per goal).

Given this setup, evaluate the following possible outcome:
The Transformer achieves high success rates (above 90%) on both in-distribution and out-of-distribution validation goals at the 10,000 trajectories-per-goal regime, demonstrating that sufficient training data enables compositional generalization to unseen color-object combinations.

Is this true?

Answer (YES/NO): NO